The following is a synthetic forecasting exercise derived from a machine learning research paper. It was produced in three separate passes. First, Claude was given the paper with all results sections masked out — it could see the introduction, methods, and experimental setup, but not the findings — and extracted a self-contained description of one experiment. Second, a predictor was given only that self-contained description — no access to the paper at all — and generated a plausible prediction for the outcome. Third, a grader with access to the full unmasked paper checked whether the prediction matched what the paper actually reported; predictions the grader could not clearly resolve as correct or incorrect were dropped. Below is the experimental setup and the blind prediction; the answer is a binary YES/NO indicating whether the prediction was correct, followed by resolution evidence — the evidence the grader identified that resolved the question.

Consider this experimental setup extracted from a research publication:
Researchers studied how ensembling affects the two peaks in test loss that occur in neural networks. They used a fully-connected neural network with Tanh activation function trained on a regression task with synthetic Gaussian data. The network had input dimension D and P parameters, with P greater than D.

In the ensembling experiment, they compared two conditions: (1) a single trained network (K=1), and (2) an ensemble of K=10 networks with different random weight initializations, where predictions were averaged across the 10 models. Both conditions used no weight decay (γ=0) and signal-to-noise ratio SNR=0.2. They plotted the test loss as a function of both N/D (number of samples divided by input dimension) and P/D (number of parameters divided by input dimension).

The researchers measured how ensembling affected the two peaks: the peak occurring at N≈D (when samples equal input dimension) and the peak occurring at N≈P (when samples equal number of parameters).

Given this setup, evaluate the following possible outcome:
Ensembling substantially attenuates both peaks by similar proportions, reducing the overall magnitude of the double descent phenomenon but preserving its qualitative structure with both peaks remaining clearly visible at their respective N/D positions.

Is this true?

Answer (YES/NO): NO